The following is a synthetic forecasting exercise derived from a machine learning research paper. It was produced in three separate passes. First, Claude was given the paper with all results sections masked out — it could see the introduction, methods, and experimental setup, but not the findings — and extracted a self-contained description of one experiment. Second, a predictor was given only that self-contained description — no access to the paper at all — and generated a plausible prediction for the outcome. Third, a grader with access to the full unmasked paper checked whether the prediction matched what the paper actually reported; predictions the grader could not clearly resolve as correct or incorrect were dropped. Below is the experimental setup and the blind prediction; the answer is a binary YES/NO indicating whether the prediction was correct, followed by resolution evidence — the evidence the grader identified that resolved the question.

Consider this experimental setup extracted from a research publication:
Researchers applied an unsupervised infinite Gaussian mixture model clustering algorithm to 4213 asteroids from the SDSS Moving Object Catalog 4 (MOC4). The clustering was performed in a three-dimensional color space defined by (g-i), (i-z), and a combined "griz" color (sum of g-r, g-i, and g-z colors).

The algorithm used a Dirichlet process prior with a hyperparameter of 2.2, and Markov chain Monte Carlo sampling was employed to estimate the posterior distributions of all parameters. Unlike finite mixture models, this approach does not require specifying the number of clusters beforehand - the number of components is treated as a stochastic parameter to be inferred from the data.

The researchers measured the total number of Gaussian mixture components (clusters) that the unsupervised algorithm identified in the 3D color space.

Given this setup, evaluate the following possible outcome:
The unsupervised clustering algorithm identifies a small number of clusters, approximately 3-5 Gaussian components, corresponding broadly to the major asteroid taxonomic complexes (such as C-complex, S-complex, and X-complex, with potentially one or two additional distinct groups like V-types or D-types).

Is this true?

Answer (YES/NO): NO